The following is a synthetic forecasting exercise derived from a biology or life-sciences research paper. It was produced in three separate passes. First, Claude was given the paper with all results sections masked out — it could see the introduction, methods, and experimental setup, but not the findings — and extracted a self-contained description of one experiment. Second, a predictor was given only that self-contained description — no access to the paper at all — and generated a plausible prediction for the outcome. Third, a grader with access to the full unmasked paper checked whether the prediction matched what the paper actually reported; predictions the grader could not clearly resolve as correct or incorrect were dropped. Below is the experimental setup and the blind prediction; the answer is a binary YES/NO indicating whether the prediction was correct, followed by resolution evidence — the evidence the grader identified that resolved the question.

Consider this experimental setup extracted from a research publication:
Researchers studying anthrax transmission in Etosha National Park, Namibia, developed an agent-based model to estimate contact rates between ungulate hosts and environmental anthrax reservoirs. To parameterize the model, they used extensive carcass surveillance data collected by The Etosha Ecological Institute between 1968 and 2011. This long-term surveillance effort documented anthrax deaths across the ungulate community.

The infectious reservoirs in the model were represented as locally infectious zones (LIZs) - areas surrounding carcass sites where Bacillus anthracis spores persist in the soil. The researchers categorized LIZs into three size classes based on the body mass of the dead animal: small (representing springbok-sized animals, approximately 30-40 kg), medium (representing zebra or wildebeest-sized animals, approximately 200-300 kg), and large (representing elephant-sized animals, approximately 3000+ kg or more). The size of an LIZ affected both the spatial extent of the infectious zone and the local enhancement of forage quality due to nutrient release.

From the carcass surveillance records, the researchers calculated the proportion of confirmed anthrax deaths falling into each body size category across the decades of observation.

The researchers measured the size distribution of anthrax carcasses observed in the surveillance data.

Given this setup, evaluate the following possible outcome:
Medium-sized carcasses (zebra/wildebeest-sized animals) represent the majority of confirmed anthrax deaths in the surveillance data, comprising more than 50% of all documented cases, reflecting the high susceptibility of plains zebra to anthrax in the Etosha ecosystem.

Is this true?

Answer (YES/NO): YES